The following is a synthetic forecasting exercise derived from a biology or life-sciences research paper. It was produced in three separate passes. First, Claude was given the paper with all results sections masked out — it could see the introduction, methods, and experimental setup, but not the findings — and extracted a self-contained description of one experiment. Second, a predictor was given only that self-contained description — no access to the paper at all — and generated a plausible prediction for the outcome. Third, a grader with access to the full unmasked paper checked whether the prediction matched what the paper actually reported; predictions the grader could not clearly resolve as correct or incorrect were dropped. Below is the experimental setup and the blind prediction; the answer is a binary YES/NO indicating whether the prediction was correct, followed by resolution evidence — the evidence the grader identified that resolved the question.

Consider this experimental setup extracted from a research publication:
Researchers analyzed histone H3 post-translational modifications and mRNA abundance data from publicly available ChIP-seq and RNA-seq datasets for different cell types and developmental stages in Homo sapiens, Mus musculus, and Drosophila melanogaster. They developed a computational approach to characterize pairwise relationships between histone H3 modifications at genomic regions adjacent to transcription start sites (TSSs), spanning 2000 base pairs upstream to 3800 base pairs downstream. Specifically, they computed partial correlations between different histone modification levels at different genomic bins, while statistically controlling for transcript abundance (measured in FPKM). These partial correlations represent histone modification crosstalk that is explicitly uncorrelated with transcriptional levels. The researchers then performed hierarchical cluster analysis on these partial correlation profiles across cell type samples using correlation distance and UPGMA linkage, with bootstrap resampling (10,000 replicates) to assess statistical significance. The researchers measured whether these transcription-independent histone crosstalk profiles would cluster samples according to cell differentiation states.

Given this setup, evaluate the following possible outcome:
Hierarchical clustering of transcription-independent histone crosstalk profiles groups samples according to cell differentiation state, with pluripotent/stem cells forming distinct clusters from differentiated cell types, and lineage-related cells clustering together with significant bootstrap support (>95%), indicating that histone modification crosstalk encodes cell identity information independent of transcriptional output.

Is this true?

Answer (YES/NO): YES